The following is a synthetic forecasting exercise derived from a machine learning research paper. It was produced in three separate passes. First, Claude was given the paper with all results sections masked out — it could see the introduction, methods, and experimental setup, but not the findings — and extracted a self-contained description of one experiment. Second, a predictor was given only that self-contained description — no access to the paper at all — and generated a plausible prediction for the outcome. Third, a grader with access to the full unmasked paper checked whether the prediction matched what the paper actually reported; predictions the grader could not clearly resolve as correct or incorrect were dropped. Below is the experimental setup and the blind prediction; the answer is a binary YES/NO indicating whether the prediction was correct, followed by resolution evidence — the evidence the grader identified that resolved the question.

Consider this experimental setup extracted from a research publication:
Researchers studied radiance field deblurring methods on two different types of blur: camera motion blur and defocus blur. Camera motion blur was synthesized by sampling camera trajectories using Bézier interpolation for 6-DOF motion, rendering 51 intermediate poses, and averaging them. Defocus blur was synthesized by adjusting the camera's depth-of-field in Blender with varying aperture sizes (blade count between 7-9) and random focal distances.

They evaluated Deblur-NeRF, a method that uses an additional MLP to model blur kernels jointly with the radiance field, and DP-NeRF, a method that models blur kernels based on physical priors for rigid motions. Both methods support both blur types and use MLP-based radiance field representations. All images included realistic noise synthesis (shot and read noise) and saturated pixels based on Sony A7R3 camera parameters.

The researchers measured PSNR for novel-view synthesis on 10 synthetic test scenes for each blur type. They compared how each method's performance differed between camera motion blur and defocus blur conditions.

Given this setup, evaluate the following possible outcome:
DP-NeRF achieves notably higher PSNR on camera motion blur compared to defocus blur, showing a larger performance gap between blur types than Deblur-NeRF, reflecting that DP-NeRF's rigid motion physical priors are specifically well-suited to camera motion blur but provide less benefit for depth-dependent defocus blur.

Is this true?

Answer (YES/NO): NO